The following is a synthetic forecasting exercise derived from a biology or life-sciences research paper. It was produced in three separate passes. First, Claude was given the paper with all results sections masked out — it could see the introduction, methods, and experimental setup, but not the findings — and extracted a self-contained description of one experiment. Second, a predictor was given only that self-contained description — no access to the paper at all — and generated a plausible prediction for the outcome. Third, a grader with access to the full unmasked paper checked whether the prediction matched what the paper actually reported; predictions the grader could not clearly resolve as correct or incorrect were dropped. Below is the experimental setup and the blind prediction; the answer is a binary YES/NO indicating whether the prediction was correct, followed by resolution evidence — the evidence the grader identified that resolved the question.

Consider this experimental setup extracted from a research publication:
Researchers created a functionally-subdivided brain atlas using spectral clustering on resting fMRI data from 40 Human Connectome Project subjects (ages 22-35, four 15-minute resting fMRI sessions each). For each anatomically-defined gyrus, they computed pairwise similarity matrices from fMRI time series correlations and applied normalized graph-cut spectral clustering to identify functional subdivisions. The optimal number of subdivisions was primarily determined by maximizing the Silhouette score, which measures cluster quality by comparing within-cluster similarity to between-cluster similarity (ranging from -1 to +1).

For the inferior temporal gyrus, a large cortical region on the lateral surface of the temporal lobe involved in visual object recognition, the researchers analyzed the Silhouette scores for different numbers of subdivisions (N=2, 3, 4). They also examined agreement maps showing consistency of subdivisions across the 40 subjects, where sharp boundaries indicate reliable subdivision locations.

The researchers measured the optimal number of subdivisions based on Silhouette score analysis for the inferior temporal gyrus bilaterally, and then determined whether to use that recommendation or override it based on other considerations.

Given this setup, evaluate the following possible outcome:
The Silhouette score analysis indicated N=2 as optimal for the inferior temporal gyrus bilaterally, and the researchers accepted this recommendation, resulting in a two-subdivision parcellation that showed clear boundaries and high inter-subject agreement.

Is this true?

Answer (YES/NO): NO